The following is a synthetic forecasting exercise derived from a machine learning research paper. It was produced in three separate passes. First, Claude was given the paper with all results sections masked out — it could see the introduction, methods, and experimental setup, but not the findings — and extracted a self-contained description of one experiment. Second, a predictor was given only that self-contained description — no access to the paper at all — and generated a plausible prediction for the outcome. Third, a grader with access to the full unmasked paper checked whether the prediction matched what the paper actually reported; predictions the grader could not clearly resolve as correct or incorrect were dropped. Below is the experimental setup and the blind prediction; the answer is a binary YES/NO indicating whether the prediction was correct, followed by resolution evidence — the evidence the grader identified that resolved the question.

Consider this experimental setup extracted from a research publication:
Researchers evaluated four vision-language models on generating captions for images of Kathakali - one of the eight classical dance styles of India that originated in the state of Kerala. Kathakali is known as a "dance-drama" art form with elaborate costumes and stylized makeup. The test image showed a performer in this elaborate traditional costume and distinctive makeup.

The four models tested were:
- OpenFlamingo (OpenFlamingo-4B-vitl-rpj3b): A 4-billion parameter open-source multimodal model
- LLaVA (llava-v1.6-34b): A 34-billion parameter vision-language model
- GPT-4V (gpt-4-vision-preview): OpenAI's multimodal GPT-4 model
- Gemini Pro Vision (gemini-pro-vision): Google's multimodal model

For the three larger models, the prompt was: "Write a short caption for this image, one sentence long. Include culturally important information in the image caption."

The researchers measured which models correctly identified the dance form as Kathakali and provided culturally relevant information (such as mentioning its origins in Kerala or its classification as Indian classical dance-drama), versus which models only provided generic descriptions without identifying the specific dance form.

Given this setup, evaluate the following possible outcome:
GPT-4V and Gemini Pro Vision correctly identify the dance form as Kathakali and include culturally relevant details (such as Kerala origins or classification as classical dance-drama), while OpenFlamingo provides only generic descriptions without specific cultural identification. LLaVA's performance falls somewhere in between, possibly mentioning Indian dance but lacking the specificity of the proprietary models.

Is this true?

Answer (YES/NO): NO